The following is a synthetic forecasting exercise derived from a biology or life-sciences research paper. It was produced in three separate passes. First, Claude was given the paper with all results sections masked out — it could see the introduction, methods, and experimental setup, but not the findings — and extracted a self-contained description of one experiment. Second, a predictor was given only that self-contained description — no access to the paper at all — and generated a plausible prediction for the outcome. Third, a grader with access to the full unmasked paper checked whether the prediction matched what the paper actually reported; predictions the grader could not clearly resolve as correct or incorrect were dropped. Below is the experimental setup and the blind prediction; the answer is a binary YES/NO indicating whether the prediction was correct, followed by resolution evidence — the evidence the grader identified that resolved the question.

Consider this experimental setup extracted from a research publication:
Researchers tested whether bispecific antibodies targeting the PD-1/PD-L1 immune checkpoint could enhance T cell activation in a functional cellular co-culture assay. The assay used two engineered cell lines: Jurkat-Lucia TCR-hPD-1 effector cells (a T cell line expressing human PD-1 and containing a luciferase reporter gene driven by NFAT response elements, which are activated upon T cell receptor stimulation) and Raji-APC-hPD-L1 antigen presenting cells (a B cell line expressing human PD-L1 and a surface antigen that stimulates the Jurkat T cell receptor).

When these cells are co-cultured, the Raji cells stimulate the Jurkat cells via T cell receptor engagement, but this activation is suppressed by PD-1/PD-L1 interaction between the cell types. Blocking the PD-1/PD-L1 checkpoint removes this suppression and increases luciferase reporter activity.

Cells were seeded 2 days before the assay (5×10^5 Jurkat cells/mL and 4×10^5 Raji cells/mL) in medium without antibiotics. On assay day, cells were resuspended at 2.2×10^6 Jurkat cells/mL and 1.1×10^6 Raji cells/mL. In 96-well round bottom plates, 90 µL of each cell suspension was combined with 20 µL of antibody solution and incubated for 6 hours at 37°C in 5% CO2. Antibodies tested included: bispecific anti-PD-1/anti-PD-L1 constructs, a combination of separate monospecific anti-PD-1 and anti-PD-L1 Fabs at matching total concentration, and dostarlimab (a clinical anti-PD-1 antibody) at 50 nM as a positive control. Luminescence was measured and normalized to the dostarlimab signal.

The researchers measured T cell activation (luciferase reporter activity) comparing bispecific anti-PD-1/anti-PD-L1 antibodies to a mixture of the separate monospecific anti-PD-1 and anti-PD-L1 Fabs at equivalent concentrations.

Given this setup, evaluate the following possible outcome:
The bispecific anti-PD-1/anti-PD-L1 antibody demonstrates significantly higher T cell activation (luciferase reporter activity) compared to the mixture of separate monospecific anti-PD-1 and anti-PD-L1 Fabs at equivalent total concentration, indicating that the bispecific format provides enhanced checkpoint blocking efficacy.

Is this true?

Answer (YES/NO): YES